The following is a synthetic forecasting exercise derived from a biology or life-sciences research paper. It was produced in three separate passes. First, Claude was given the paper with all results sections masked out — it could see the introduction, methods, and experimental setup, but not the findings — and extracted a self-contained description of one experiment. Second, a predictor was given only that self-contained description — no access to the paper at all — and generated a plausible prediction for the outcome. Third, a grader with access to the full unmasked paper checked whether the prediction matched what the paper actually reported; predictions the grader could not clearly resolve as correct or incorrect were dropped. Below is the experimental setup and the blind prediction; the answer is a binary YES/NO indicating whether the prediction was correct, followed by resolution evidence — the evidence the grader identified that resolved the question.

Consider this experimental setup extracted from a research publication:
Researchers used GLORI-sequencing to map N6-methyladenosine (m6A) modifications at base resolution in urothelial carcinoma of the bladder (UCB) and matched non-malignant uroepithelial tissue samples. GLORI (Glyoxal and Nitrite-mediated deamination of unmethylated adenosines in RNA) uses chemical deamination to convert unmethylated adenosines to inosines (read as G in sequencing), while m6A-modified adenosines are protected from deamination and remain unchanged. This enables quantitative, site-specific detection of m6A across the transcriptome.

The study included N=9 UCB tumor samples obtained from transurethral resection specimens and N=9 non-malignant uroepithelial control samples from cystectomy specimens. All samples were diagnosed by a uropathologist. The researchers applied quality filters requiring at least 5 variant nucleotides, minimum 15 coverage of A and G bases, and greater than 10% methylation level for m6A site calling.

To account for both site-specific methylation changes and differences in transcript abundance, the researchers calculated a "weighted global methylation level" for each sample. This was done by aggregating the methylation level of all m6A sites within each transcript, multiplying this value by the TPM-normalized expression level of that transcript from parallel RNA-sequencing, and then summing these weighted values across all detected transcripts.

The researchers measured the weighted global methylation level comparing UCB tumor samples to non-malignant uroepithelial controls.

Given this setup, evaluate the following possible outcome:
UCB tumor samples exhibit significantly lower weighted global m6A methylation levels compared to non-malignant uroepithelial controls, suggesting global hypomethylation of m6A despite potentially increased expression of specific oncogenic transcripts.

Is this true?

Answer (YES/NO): YES